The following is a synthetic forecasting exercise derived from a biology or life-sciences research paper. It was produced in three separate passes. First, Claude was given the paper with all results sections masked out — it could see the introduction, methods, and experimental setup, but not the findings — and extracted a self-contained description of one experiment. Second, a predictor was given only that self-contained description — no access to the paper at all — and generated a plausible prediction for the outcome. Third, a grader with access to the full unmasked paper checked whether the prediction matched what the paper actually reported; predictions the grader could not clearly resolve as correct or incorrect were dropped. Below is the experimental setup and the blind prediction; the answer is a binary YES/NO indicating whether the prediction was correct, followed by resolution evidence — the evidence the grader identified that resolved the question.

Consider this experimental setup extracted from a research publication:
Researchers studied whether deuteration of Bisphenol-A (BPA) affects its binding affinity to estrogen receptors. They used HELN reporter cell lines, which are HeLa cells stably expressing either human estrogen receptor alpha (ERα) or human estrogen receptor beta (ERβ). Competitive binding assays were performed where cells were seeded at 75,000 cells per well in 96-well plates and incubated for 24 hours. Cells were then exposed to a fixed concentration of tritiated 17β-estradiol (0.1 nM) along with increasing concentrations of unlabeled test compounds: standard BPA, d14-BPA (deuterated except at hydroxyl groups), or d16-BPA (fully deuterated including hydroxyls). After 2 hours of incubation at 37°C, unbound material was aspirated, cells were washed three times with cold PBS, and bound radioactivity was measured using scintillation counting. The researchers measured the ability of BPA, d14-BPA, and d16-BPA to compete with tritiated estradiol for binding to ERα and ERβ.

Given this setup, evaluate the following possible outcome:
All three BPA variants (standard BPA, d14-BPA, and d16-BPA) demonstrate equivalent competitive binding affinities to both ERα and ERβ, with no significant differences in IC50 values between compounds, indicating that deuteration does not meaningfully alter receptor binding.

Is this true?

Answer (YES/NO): NO